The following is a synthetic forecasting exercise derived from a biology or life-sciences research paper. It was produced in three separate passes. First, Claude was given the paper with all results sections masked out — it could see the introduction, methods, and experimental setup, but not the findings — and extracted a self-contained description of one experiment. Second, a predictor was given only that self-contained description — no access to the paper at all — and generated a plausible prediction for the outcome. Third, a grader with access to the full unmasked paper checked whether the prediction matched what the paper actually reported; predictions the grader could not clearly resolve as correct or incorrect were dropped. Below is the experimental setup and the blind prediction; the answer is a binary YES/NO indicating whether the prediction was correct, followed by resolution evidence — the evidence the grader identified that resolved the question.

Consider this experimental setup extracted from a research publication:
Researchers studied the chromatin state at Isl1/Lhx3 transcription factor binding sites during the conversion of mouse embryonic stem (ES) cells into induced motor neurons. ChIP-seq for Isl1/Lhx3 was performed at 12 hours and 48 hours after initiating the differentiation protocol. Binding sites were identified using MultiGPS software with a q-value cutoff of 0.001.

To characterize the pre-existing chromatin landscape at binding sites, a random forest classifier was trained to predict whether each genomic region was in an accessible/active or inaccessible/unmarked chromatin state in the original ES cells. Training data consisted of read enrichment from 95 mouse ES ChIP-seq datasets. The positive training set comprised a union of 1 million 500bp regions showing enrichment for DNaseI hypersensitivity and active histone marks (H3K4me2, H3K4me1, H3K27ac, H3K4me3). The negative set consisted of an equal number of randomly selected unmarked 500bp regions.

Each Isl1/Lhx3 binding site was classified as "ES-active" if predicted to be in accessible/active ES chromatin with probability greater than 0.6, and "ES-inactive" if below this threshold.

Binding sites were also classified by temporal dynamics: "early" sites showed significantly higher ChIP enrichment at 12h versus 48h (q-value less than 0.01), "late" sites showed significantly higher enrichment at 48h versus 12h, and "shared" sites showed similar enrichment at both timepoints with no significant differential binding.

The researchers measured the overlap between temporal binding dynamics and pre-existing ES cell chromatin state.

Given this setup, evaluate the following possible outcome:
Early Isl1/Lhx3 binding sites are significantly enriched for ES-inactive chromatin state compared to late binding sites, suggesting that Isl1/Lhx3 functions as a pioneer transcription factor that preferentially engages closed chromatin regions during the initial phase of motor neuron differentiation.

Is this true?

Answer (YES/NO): NO